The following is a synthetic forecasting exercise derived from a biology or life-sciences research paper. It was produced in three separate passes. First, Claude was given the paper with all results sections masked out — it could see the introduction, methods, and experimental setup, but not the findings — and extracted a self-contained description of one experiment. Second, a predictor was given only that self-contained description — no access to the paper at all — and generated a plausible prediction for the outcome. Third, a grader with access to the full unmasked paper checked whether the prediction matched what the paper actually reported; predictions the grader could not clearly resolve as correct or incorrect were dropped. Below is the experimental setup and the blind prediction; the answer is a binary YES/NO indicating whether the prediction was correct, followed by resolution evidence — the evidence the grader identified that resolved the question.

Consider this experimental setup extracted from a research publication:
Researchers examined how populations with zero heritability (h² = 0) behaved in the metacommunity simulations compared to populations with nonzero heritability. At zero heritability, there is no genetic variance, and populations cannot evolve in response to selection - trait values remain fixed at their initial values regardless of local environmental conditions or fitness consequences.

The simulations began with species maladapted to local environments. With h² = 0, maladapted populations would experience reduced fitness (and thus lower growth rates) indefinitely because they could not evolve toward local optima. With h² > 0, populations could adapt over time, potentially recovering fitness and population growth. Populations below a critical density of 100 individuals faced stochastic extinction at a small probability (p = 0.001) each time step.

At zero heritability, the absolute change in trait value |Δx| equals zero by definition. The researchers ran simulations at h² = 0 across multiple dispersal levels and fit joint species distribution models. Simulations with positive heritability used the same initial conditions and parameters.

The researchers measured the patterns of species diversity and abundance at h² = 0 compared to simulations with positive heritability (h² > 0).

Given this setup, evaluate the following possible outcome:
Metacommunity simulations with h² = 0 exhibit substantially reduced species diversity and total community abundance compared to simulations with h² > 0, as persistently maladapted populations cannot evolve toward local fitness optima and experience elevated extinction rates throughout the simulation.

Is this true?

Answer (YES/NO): NO